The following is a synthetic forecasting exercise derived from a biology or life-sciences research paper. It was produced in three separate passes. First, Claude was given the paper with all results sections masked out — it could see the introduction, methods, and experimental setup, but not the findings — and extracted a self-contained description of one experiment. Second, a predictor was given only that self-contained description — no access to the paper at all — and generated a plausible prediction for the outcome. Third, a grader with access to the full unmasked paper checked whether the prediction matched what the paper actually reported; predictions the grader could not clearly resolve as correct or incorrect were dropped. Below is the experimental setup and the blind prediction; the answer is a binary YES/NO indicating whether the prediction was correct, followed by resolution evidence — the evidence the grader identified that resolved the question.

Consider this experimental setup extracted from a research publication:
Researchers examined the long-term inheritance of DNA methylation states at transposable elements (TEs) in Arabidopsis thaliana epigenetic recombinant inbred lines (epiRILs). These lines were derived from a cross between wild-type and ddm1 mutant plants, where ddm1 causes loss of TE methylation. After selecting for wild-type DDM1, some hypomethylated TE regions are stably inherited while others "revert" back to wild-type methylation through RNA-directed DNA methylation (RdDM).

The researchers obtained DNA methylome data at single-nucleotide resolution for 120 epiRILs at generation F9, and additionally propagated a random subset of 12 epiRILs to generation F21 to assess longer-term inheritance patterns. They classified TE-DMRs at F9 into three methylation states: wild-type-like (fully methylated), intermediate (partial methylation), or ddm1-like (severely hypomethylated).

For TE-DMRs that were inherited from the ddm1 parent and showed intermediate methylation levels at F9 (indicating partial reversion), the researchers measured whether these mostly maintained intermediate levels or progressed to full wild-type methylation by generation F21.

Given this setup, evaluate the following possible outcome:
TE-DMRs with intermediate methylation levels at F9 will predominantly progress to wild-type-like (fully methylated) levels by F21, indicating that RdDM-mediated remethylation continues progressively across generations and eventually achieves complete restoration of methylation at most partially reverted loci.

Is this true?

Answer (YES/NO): YES